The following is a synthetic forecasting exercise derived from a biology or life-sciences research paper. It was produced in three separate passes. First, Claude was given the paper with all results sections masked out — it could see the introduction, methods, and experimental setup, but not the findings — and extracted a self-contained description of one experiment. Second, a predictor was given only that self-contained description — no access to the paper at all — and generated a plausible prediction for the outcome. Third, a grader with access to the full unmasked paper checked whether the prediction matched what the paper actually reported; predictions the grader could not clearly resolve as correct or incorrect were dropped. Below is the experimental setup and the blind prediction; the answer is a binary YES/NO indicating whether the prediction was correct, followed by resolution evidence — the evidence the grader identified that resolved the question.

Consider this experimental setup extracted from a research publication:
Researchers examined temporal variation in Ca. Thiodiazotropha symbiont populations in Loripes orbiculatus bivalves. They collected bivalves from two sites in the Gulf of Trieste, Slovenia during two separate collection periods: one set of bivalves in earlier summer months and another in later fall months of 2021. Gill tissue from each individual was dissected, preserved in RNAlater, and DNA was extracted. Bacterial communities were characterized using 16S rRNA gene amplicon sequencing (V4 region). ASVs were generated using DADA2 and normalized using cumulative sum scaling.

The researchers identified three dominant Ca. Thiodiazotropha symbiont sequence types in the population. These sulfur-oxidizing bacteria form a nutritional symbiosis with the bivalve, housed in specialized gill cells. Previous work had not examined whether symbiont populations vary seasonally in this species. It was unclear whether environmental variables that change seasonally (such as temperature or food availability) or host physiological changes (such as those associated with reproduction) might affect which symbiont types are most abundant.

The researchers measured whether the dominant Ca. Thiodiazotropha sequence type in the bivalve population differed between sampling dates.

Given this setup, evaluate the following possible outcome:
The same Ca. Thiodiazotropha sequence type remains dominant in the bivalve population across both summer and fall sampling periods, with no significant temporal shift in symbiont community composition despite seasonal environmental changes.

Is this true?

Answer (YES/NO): NO